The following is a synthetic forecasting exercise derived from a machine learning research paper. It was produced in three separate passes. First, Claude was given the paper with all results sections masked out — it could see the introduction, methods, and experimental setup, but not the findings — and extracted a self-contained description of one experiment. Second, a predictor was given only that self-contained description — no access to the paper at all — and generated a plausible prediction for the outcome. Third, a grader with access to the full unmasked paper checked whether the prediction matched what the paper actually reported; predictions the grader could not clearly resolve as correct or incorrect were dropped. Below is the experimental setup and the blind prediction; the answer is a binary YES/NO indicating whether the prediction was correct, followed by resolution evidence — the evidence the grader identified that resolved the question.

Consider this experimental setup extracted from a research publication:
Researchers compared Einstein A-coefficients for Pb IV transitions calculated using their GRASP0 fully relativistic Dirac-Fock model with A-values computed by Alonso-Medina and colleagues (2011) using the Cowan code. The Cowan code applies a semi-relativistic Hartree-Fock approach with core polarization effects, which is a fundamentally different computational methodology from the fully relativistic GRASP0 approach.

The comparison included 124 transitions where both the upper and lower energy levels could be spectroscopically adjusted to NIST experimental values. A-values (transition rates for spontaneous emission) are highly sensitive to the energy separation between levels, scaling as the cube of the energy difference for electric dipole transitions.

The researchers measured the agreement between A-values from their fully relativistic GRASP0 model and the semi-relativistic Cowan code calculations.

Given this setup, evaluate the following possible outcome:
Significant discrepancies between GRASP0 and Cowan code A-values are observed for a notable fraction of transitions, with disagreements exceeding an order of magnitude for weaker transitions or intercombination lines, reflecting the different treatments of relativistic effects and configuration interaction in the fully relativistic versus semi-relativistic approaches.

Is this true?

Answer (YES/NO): NO